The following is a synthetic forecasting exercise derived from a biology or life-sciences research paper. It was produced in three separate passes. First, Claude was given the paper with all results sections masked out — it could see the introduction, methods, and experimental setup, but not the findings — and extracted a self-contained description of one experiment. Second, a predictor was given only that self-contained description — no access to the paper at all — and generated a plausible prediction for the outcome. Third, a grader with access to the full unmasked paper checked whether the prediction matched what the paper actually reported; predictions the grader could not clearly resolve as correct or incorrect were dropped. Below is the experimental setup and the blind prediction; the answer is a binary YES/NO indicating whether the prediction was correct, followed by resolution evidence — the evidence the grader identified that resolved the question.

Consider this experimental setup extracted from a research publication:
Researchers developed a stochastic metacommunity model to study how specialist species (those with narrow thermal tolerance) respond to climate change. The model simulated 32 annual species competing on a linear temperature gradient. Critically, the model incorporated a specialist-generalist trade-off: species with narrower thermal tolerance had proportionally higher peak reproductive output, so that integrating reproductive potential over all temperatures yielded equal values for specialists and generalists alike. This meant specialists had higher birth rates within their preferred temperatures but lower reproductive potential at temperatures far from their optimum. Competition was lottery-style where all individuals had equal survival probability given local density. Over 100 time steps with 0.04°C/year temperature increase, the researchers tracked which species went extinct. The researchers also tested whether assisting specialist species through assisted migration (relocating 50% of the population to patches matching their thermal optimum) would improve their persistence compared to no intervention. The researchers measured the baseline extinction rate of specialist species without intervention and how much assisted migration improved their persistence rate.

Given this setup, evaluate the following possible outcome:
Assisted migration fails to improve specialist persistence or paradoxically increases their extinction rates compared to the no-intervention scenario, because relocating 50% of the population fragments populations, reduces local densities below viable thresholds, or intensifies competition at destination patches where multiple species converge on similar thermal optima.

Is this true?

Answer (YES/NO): YES